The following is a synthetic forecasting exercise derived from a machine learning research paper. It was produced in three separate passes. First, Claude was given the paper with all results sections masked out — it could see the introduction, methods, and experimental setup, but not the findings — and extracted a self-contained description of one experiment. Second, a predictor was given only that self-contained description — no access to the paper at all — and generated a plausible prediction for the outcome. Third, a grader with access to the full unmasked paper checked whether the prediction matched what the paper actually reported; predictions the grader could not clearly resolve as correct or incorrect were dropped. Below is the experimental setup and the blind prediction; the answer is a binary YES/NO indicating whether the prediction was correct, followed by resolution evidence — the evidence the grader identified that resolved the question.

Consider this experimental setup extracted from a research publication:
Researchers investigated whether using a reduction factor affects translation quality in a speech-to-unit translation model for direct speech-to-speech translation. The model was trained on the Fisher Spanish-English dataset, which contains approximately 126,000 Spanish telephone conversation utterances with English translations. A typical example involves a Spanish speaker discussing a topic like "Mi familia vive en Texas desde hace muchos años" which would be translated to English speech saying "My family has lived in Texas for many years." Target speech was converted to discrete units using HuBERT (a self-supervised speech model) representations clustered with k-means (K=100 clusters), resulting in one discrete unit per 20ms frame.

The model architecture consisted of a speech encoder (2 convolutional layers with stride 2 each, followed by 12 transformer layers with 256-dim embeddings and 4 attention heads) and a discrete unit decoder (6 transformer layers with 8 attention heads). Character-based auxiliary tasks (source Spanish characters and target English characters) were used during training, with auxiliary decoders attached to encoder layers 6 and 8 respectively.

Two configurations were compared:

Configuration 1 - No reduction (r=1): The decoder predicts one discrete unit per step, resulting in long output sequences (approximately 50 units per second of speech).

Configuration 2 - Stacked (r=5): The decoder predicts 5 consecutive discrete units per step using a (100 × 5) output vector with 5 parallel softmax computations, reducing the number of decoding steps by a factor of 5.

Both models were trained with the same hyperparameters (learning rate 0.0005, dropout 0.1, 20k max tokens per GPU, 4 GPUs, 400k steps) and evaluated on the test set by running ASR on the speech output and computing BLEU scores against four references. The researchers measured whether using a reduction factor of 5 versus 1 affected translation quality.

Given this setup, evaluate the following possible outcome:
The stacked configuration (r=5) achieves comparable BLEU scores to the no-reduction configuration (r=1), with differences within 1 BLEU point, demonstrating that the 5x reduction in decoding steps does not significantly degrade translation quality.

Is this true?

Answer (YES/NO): YES